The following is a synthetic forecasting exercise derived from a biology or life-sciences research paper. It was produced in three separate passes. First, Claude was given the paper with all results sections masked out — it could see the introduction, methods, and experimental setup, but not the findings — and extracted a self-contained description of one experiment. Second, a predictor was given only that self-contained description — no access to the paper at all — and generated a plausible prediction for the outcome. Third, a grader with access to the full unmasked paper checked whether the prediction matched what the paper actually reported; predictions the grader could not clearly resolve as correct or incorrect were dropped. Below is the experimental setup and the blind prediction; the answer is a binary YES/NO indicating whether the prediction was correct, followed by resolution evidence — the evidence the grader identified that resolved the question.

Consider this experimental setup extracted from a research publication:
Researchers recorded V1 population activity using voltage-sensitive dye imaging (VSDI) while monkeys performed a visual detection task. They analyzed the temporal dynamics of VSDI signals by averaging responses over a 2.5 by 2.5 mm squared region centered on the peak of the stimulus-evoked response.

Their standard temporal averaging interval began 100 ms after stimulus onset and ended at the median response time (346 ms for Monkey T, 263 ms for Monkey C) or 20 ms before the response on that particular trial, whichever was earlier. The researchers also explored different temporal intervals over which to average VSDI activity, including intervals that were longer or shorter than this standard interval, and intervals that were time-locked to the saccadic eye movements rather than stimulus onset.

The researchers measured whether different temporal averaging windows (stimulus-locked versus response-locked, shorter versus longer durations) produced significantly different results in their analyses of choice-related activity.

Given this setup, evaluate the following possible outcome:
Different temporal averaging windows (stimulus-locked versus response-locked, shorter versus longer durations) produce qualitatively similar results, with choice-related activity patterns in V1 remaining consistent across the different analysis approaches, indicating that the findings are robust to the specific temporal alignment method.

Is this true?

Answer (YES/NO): YES